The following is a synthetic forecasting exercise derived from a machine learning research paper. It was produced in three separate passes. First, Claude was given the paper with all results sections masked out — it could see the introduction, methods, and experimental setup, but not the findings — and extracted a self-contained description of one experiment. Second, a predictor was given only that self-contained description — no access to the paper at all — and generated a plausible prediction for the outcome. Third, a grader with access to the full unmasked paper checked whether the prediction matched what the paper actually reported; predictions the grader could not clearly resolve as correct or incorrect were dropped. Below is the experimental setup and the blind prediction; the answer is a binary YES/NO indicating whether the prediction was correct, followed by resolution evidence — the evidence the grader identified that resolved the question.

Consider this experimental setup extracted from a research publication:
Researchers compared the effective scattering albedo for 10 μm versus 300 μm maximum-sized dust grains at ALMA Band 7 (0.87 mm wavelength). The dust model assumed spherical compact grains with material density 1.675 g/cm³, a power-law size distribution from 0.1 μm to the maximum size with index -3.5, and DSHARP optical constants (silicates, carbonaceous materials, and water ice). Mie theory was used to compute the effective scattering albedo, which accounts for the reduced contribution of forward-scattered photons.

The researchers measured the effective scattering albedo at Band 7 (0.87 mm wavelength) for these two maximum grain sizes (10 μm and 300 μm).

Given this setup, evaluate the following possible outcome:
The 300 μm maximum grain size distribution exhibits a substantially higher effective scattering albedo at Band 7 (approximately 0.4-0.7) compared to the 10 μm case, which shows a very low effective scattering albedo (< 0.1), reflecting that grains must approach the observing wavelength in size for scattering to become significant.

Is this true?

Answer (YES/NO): NO